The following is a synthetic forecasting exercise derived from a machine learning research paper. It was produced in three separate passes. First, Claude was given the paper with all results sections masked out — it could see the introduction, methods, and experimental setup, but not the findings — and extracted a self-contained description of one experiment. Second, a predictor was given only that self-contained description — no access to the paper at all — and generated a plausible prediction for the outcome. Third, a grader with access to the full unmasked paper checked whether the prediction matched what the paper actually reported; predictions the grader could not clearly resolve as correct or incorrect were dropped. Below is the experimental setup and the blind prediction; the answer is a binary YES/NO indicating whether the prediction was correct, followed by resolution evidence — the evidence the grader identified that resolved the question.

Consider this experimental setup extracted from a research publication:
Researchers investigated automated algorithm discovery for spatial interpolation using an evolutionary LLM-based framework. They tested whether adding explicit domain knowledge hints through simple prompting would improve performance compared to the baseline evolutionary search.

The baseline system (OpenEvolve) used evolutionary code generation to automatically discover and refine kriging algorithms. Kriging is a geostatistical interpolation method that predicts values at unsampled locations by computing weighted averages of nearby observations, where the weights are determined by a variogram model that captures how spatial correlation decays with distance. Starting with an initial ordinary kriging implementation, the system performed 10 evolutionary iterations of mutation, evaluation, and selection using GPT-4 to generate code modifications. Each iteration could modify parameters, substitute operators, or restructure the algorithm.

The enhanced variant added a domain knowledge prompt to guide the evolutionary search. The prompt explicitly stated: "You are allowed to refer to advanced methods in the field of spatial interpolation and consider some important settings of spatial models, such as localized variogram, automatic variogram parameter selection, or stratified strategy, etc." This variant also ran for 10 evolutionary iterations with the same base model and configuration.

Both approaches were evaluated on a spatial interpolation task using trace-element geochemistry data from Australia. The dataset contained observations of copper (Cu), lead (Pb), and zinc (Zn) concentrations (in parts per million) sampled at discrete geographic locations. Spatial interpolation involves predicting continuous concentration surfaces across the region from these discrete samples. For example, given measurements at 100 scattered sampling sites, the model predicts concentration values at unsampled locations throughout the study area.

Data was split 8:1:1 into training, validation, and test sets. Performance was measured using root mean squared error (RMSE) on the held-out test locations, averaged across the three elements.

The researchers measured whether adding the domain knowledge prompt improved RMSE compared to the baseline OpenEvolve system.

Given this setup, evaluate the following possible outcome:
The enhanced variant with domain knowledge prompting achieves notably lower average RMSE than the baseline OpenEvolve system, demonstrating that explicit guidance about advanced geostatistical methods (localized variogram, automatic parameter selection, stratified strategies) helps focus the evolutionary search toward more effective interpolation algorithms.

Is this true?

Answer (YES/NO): NO